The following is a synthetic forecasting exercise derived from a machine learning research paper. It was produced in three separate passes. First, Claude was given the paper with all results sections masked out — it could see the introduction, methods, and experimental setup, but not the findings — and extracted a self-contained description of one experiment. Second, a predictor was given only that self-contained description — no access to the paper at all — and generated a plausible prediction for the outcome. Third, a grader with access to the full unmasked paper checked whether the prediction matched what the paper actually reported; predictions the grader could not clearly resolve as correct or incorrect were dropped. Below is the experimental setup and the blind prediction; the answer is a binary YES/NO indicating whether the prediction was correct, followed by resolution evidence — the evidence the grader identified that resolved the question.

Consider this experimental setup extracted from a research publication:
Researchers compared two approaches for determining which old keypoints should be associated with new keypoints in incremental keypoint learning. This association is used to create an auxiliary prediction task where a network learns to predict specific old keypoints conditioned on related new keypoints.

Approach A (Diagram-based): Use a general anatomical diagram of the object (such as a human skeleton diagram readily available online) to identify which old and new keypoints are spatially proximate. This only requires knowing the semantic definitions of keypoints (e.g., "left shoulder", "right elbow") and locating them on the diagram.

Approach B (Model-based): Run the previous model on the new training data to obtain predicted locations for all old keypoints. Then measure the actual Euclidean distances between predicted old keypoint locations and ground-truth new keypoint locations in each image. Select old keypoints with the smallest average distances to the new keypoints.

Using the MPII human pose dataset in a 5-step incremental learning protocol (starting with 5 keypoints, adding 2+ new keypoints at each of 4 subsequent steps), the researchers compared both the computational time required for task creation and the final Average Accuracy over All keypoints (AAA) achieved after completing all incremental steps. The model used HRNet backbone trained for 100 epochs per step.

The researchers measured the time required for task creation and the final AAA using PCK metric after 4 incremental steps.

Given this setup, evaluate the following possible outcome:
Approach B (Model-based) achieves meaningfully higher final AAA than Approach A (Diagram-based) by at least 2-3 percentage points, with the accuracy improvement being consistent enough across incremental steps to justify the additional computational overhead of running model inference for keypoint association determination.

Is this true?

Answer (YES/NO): NO